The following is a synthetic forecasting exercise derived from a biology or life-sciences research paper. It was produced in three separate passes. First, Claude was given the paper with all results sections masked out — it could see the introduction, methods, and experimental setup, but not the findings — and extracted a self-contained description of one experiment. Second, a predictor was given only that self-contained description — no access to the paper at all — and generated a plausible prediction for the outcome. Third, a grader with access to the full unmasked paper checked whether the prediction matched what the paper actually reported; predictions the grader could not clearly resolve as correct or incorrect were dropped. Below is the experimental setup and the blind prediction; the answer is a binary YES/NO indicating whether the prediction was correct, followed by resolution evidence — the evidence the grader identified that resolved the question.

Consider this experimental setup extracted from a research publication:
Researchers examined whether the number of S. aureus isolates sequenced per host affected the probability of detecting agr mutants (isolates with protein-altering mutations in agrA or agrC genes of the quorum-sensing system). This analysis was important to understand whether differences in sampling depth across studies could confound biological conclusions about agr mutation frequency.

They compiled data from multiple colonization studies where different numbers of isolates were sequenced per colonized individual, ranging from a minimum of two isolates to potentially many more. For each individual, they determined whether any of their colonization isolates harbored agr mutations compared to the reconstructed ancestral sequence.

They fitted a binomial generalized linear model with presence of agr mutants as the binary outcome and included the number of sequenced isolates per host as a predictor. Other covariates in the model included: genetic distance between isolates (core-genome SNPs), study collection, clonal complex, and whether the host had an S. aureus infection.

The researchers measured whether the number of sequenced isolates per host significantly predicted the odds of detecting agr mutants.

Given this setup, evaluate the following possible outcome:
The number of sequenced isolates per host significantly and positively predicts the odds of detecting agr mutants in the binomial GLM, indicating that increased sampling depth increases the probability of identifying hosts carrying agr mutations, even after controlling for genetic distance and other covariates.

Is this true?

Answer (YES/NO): YES